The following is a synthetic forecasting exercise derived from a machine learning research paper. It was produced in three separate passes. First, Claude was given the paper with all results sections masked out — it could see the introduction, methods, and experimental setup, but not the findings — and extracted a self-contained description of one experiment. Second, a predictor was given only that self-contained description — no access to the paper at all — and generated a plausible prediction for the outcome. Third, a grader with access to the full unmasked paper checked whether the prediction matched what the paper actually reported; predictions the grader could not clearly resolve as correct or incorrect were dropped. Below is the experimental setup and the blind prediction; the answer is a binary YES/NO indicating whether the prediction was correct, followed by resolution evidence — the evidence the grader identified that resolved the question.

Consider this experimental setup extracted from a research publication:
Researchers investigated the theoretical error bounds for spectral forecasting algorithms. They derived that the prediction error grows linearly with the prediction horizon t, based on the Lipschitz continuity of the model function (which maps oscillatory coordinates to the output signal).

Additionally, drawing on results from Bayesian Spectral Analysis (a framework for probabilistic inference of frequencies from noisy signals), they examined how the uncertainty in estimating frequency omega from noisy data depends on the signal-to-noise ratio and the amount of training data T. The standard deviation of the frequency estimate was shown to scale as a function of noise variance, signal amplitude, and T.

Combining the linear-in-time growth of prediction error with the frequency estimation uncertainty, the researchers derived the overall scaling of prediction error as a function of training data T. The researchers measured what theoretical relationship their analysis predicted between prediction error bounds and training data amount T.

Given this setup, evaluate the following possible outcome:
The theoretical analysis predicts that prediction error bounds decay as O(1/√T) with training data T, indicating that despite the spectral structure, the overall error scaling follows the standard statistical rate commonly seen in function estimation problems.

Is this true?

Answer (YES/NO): NO